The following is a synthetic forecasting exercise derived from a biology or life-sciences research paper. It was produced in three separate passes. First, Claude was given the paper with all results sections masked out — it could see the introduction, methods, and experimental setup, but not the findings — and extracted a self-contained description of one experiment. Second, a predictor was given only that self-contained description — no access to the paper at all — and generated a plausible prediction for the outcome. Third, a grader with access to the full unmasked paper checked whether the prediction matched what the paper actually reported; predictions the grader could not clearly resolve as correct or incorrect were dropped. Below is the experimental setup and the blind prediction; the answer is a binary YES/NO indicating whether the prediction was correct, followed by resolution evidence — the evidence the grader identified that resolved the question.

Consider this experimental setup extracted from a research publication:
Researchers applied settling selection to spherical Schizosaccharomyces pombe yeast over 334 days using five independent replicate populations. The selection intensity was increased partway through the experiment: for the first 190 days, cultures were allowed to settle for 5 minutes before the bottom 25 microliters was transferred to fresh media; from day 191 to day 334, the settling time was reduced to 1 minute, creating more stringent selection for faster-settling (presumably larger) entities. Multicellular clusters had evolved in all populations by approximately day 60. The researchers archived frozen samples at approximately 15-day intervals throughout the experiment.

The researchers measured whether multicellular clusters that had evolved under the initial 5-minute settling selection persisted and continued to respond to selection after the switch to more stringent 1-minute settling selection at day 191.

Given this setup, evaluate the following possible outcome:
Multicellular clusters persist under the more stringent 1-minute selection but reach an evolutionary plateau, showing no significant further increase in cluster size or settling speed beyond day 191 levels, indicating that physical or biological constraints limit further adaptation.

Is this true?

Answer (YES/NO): NO